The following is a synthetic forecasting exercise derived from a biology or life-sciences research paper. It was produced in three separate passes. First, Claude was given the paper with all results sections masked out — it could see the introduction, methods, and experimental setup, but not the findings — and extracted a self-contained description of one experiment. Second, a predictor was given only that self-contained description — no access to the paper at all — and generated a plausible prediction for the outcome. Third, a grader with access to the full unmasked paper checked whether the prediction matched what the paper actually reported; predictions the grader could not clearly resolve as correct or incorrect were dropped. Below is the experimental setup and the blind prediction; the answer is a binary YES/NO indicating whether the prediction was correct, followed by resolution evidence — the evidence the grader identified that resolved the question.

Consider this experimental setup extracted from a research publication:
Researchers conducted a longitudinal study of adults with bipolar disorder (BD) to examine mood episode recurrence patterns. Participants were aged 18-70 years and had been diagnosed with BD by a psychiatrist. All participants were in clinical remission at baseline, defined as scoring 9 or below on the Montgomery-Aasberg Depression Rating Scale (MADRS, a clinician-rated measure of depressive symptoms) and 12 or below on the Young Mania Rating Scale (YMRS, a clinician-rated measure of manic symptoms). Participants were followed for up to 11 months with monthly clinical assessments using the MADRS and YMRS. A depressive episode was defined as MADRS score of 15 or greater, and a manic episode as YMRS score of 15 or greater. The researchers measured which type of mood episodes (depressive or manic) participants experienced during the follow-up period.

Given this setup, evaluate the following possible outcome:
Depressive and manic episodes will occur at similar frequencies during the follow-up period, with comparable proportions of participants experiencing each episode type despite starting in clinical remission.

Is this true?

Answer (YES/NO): NO